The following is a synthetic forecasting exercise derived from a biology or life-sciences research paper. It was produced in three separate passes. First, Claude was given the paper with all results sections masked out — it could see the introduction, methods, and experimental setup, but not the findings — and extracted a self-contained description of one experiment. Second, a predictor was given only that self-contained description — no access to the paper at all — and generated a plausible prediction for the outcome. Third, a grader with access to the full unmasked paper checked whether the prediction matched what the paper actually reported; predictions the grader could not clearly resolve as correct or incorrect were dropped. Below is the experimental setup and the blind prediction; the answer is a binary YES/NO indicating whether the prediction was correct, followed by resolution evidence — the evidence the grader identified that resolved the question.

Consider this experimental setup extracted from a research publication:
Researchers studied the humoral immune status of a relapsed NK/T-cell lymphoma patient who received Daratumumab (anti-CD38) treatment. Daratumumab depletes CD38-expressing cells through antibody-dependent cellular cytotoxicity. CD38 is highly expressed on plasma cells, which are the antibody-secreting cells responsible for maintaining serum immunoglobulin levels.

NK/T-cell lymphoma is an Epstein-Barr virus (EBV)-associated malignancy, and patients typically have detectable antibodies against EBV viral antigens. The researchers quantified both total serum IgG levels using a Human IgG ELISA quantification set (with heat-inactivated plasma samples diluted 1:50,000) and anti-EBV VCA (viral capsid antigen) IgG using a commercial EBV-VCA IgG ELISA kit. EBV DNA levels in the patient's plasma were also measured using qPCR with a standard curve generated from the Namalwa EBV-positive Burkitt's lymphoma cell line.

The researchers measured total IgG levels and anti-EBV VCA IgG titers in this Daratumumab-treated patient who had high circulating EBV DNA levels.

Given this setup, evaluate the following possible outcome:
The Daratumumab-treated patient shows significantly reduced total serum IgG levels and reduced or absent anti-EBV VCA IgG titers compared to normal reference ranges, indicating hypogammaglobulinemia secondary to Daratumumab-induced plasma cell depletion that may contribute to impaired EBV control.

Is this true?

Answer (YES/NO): YES